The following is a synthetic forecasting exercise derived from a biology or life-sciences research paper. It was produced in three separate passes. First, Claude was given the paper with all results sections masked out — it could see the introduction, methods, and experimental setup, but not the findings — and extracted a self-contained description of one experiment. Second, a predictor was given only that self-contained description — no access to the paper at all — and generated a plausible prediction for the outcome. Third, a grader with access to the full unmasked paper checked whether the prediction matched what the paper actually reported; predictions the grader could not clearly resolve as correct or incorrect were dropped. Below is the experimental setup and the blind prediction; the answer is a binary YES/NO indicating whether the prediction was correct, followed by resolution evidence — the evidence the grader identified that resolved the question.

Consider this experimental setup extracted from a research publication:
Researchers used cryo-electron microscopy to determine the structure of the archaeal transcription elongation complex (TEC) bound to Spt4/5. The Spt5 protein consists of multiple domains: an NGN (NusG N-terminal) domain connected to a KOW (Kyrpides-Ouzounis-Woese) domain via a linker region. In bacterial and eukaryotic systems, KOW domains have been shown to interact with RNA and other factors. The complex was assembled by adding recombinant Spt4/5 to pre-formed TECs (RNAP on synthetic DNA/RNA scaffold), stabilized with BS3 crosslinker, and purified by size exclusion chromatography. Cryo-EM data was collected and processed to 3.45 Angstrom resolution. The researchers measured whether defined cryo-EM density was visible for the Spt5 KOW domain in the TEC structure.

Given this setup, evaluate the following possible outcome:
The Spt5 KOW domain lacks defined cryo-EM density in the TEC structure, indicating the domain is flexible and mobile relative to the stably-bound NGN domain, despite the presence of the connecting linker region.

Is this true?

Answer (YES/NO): YES